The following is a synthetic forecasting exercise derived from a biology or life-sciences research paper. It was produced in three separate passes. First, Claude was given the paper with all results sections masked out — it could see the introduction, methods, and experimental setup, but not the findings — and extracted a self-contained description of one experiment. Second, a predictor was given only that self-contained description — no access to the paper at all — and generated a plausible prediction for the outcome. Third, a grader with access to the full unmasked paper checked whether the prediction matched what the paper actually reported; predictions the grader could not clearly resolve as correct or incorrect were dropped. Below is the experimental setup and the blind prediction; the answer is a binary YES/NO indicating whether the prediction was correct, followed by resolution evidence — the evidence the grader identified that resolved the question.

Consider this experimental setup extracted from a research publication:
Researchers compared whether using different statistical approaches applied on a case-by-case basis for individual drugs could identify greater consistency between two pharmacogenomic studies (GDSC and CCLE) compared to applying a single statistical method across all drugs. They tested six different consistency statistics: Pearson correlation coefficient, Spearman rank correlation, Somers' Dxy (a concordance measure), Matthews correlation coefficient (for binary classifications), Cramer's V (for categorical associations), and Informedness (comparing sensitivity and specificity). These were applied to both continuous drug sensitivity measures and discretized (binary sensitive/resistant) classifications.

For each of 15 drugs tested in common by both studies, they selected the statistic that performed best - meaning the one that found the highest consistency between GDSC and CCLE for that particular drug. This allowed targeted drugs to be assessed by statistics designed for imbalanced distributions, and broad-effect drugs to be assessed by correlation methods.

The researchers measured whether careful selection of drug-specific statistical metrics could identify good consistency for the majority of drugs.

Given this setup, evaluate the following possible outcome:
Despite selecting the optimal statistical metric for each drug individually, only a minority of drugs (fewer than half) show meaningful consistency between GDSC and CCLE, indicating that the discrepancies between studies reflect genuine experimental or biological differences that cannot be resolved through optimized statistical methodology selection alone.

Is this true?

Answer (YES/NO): YES